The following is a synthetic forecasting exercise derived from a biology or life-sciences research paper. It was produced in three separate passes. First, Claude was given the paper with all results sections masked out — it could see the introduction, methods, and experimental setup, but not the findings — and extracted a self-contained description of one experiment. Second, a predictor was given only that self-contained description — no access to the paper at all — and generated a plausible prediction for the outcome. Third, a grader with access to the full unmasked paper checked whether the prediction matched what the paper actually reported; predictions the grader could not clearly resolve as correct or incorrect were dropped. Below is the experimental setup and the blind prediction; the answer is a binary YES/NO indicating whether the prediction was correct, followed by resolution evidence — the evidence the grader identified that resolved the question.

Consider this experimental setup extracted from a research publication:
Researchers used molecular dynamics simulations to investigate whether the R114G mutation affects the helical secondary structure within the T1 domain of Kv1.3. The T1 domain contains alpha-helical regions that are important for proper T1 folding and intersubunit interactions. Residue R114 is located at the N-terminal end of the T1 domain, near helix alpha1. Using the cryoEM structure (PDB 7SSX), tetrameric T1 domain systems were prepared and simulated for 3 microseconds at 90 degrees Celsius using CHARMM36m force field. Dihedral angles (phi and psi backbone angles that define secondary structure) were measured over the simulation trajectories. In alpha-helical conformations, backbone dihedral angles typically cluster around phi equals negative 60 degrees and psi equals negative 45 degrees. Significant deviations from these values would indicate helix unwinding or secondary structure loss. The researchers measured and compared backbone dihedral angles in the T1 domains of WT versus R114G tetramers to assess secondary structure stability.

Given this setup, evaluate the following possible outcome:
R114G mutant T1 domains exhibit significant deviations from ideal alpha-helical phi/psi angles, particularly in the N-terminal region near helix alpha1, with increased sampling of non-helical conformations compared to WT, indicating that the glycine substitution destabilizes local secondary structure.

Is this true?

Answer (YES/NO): NO